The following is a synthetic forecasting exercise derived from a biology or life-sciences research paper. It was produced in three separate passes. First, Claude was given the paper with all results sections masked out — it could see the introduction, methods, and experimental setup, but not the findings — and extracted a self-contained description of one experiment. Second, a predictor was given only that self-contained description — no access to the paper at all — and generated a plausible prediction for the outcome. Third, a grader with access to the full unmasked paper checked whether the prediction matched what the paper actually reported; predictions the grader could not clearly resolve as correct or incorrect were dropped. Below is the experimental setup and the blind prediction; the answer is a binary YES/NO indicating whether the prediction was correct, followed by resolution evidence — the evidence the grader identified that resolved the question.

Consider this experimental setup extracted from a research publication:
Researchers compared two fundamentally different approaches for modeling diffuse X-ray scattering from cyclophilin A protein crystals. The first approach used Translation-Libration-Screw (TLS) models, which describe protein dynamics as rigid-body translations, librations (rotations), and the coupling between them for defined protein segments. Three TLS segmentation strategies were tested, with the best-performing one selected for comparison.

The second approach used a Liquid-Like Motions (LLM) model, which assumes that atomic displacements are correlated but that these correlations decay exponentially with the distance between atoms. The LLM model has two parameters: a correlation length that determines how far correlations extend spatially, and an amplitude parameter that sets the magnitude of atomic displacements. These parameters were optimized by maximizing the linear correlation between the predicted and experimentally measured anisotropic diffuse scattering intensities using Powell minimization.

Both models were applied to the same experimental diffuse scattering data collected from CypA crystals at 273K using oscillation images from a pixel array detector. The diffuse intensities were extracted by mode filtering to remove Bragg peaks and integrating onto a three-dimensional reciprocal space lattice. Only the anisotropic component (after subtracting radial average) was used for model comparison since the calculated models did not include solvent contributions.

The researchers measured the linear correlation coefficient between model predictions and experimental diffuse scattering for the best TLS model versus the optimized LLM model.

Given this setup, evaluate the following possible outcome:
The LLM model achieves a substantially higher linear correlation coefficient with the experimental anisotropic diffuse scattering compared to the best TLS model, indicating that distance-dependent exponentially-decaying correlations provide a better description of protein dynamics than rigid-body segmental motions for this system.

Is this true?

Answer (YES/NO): YES